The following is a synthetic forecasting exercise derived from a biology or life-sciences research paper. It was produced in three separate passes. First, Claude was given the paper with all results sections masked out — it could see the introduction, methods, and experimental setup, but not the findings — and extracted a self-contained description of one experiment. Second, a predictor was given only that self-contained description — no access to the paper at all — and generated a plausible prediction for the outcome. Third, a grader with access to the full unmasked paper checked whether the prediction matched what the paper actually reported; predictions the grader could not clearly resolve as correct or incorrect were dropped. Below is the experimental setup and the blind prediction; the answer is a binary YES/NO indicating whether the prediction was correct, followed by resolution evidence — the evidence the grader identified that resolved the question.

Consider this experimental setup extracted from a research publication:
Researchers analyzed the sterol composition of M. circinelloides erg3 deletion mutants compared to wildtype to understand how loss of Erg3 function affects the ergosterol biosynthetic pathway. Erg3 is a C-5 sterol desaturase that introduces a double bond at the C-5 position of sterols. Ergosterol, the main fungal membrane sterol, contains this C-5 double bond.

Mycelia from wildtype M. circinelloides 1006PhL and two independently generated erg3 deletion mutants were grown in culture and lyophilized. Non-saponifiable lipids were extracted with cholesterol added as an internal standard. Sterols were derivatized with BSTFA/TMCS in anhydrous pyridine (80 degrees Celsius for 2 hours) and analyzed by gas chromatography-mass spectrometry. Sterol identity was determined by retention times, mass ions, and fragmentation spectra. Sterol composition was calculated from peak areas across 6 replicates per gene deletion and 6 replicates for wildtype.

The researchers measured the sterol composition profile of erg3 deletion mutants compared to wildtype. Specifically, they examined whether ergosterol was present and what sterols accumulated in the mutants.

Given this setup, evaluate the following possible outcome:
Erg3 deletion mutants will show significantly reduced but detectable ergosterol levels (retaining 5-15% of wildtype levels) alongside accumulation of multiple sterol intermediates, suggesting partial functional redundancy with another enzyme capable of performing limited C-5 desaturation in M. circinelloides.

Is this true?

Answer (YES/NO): NO